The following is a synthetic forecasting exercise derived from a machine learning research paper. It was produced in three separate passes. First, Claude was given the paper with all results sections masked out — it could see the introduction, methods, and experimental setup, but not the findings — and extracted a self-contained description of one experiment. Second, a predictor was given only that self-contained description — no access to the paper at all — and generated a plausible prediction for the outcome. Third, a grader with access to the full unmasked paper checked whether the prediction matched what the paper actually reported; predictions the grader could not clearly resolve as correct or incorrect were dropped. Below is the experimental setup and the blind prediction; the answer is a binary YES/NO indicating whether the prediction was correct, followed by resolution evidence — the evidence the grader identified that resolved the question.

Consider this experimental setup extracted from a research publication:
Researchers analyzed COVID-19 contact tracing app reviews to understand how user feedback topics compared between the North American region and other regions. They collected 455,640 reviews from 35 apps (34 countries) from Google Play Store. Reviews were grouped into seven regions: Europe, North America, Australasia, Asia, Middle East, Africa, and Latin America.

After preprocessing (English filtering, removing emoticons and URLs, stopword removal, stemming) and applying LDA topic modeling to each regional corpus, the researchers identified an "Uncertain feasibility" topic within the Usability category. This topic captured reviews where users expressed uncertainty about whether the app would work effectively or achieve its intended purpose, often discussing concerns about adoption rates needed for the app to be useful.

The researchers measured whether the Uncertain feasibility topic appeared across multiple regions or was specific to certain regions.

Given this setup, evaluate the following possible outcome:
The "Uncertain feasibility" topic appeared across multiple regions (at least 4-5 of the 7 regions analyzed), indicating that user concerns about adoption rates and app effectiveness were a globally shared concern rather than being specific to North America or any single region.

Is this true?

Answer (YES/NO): NO